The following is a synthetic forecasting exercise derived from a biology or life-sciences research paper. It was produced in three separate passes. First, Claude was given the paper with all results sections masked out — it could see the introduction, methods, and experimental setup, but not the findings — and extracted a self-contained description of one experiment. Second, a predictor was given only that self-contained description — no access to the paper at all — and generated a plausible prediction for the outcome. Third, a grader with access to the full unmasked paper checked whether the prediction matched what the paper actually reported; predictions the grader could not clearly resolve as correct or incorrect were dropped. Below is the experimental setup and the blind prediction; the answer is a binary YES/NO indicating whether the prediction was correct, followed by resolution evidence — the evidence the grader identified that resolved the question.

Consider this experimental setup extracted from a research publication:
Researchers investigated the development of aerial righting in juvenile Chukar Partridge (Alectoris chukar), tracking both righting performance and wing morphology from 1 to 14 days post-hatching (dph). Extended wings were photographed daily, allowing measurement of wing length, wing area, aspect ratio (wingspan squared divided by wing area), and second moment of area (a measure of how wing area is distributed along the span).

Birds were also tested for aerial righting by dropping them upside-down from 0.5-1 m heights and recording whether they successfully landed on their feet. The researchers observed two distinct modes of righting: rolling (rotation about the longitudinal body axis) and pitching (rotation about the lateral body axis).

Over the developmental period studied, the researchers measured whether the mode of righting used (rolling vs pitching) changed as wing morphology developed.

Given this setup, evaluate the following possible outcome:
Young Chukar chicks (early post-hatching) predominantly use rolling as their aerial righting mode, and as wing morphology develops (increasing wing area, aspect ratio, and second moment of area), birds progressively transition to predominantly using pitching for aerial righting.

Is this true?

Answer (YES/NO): YES